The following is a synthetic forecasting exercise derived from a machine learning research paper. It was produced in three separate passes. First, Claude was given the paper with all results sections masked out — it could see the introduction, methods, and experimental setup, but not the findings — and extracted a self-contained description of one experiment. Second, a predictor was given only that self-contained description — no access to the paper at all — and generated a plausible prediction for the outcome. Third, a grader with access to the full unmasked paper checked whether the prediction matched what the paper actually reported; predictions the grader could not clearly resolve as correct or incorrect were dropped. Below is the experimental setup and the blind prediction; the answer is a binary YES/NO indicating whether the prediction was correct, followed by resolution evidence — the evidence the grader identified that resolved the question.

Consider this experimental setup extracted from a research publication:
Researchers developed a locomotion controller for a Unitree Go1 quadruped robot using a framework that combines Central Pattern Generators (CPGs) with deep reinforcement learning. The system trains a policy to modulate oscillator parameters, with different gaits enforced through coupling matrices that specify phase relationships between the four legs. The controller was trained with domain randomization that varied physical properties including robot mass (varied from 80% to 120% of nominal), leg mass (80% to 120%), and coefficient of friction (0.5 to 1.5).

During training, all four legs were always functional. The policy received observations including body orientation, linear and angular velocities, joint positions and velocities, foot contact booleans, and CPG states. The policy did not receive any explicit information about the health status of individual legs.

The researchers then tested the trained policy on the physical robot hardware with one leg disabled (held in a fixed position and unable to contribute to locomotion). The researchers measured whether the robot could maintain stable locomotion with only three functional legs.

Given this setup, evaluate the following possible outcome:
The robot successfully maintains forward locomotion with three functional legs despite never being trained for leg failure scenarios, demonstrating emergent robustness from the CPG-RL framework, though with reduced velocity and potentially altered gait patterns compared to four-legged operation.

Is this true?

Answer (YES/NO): NO